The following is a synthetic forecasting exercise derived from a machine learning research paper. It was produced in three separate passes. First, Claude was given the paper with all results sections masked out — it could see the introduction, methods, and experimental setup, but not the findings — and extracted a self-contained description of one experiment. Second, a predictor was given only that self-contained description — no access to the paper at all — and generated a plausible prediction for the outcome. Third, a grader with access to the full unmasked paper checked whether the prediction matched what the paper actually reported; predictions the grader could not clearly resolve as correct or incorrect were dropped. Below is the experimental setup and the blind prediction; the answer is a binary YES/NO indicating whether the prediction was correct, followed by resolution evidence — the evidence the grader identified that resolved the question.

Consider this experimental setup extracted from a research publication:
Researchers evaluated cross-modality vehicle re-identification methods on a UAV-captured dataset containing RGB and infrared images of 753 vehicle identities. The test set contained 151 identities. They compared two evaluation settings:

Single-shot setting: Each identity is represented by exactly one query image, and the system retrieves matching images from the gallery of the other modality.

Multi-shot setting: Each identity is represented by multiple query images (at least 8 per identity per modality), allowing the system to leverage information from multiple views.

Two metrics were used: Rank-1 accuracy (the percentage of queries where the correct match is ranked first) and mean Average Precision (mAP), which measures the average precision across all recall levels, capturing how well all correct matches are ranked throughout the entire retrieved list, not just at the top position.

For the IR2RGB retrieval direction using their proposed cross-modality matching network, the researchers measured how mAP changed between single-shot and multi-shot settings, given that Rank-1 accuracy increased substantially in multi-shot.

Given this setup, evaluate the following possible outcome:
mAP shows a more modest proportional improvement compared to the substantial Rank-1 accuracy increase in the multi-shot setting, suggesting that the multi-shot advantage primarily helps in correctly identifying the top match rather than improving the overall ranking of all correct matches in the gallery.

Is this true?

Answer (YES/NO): NO